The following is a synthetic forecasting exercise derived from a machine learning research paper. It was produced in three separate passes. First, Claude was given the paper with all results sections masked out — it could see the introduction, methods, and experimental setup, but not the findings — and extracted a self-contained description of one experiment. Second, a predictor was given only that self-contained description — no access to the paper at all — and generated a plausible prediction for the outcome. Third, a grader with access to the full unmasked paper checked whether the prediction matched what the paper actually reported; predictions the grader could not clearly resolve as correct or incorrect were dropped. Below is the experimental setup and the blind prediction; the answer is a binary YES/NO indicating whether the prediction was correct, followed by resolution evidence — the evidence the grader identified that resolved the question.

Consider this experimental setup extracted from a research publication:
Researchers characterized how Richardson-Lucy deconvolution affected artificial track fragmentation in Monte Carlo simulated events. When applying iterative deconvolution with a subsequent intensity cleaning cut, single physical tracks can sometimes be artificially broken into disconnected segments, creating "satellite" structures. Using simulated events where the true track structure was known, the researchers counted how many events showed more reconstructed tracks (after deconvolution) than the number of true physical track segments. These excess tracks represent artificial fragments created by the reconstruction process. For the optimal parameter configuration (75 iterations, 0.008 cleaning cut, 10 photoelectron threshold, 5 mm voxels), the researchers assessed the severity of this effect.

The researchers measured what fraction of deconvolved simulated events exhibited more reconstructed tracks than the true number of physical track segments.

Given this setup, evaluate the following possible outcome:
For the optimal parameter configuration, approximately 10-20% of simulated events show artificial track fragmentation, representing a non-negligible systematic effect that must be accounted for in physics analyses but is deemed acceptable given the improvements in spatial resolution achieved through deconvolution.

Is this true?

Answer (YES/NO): NO